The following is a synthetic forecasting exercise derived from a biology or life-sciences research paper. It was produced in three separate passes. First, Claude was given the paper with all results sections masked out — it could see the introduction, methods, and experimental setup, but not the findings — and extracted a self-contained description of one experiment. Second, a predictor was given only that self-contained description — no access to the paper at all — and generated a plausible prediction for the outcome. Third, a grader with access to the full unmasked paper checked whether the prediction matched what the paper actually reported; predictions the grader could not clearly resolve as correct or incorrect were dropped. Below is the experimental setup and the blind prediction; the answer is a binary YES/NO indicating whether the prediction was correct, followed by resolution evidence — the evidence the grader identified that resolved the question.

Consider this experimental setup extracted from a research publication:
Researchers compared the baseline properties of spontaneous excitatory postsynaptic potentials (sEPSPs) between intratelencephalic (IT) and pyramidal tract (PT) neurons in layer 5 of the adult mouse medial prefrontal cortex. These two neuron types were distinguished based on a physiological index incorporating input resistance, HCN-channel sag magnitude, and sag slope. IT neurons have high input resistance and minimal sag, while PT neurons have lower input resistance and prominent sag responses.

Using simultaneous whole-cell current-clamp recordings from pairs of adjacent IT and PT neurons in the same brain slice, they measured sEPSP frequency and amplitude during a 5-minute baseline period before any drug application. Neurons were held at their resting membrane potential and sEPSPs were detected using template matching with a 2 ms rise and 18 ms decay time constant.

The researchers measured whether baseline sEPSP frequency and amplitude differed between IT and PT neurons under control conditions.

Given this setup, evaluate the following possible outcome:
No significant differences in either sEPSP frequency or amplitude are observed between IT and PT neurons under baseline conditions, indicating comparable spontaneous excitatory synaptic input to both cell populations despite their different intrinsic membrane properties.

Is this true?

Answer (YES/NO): NO